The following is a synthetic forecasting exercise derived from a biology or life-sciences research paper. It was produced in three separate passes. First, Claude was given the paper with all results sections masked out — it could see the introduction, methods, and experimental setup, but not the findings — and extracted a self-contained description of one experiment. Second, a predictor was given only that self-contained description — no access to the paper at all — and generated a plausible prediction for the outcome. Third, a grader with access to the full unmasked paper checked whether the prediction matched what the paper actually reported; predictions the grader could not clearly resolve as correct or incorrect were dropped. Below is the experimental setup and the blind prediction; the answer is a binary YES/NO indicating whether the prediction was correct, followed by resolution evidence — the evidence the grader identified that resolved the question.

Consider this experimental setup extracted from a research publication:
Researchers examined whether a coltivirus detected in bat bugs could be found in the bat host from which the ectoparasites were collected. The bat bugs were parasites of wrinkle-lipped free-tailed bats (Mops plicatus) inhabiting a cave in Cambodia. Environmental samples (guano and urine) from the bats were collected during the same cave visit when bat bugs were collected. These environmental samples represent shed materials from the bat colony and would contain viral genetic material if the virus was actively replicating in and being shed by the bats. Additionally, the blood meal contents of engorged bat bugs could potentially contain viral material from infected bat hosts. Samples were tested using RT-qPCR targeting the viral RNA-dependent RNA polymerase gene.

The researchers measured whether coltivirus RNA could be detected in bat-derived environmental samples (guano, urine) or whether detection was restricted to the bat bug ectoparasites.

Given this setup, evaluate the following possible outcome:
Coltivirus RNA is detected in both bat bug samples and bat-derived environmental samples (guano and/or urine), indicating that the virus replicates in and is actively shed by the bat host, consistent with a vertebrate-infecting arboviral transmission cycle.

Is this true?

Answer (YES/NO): NO